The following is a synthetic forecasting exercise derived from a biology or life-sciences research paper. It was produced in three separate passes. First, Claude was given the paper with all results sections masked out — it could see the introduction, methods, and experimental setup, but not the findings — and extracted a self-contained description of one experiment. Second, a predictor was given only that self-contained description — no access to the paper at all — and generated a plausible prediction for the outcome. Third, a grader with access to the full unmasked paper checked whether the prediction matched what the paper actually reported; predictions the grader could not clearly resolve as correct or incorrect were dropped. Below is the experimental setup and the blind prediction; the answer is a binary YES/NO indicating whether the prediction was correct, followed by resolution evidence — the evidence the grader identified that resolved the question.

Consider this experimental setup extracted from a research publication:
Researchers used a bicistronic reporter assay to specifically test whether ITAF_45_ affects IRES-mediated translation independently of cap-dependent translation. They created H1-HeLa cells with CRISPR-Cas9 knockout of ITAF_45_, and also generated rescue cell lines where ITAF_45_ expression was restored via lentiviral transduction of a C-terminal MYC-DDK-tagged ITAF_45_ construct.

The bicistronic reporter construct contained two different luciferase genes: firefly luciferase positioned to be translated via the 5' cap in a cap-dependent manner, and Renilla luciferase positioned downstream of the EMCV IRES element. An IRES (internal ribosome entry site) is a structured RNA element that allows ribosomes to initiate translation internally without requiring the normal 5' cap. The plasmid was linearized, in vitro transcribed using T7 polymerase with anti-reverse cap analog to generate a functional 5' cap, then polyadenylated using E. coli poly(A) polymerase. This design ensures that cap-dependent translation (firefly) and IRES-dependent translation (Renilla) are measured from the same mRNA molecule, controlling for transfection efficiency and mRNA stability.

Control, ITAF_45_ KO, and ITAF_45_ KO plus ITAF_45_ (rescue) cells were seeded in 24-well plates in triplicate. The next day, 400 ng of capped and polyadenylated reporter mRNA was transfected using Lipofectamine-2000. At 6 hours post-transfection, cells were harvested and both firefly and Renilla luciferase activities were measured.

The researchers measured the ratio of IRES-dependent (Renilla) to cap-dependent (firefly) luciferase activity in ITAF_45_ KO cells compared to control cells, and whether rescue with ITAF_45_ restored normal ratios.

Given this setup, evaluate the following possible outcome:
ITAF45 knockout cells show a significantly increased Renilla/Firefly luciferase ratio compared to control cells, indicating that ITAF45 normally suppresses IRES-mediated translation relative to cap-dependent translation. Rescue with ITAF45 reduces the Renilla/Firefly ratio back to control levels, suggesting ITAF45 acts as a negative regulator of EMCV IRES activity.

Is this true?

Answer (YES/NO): NO